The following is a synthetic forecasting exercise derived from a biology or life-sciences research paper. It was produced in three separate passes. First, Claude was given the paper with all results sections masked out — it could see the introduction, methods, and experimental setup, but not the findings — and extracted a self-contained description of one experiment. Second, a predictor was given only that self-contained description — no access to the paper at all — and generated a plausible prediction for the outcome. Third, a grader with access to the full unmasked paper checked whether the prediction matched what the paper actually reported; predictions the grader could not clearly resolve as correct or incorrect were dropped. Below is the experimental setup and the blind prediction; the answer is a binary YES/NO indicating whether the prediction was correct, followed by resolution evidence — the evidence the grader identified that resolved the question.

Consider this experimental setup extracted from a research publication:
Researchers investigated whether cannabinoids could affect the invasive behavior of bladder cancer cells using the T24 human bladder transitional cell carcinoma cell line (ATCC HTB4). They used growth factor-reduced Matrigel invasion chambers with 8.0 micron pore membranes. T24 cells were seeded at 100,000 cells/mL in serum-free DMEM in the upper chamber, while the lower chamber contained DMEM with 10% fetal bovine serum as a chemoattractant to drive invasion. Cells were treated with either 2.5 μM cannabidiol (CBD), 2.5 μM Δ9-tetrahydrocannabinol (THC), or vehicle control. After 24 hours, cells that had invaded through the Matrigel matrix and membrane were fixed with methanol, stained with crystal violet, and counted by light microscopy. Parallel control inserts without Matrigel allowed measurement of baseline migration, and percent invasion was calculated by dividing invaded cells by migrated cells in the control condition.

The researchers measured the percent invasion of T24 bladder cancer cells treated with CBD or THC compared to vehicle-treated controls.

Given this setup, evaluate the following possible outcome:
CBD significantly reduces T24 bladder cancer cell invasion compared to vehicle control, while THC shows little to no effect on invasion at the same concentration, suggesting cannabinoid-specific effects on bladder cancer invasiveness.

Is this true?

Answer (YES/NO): NO